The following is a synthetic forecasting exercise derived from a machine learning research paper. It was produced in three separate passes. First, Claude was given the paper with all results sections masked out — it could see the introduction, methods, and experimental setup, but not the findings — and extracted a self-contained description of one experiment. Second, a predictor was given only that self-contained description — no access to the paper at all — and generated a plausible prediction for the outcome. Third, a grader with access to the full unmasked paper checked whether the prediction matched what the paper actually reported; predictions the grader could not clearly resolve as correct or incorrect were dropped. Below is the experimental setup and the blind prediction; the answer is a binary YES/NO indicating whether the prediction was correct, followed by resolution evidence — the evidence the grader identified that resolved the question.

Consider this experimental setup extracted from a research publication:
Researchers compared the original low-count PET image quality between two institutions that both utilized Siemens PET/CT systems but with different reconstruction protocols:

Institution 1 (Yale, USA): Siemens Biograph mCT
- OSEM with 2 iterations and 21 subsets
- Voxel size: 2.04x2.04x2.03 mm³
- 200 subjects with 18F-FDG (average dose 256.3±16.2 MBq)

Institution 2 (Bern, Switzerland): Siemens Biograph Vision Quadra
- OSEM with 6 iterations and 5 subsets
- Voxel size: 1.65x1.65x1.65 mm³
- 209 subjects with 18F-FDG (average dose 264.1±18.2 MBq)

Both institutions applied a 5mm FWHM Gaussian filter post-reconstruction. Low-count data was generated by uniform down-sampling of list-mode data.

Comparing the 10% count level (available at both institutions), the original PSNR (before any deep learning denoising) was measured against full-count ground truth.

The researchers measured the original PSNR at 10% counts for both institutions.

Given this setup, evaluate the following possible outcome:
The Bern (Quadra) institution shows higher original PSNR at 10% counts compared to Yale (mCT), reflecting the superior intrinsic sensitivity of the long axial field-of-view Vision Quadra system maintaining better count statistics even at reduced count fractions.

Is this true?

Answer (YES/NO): YES